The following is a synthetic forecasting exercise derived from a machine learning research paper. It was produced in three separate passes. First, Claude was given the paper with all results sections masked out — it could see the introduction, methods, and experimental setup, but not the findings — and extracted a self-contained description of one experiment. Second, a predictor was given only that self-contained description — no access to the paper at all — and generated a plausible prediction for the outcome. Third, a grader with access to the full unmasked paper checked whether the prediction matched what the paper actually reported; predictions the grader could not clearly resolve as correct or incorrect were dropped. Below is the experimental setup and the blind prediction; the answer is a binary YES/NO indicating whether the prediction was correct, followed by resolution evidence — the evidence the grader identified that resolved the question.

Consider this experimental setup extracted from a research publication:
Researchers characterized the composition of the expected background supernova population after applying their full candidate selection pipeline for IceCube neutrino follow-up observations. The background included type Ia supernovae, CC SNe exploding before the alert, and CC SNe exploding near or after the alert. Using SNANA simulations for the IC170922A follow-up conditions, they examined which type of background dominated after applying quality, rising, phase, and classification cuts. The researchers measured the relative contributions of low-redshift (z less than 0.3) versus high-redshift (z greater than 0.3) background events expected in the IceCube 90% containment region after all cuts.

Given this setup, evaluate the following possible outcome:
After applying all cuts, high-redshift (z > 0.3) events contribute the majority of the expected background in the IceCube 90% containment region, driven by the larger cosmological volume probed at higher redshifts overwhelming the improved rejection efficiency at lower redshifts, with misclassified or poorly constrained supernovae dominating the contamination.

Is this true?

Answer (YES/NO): NO